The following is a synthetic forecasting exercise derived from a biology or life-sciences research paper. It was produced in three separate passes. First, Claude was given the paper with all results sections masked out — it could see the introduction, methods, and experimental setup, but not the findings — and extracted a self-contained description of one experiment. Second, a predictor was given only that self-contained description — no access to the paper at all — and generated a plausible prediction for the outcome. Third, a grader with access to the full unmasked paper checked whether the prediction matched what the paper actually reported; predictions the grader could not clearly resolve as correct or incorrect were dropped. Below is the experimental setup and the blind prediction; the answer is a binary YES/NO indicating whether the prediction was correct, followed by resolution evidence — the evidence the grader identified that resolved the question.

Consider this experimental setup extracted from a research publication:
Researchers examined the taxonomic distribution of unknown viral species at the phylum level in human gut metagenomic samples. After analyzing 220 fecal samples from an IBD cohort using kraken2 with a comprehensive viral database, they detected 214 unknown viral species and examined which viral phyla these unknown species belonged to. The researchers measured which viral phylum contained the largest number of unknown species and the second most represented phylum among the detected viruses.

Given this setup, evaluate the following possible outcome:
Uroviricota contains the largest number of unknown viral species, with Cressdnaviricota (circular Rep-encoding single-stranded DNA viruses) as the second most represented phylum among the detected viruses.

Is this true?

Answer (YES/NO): NO